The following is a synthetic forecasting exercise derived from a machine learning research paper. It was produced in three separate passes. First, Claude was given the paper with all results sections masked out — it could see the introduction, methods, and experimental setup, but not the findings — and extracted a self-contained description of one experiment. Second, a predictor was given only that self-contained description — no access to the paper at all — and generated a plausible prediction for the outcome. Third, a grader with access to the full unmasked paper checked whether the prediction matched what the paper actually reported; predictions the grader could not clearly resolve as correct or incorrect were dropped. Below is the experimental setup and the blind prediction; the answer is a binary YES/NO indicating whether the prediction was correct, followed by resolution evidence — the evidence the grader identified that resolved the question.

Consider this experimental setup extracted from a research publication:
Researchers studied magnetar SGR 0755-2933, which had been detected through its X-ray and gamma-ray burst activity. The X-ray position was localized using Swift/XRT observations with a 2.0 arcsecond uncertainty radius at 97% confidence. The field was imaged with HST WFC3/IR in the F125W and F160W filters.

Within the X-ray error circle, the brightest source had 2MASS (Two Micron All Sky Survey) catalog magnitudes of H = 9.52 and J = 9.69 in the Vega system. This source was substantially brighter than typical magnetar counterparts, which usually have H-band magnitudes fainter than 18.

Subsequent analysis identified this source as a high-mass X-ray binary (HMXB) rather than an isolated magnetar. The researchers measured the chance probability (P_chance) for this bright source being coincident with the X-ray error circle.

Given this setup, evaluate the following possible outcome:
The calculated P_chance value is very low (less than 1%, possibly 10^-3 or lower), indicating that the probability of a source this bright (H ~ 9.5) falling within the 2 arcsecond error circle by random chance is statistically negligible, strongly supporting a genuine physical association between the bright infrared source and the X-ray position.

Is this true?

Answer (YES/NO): YES